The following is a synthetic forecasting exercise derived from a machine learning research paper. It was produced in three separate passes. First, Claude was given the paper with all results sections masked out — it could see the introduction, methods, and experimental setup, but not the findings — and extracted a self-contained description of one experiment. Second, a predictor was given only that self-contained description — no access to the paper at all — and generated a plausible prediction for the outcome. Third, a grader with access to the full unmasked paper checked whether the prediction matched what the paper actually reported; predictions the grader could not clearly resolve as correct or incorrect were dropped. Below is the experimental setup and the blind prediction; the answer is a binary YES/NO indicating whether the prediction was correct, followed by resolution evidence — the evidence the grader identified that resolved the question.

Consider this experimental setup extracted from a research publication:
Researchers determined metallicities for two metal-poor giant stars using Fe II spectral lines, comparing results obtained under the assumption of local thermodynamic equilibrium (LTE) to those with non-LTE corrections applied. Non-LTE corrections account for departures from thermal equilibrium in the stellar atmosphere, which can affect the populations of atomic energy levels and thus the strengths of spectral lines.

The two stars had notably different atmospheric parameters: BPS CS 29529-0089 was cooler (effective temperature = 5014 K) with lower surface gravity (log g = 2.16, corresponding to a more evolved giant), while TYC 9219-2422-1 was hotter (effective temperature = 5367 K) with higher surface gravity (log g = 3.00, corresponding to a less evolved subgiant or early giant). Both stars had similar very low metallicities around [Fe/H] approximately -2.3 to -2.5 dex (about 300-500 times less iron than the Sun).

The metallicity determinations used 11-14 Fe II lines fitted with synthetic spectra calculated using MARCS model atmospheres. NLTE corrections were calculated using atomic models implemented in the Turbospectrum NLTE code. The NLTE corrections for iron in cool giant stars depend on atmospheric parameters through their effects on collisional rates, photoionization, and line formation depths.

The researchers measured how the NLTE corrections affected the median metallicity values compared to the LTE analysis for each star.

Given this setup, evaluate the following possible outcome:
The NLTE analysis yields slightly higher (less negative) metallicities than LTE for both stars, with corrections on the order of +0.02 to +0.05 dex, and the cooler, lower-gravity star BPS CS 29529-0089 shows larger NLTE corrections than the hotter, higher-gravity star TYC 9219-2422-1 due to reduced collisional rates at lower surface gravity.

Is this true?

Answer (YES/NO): NO